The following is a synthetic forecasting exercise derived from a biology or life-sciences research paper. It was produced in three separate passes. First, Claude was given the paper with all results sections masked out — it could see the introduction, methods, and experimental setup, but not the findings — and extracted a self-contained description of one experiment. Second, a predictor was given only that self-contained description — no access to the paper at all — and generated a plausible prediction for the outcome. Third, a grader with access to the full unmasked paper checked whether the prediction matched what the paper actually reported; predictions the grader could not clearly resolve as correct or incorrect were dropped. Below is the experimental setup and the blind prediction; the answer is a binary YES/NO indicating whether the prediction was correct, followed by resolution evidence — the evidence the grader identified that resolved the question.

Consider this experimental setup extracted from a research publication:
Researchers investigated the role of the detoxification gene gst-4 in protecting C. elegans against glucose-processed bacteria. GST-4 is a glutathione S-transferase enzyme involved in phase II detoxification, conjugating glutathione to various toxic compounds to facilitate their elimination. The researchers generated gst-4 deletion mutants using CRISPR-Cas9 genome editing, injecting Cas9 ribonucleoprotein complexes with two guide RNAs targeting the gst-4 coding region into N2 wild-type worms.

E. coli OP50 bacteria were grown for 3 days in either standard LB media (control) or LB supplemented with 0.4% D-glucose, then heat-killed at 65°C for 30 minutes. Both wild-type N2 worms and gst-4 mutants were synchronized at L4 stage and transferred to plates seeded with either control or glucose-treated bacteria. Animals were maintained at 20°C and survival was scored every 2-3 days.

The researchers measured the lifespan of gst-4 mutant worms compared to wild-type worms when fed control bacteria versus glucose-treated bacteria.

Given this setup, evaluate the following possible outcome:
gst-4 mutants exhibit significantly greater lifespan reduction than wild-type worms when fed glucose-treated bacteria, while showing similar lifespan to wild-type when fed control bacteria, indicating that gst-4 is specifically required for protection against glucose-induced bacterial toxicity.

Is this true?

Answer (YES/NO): NO